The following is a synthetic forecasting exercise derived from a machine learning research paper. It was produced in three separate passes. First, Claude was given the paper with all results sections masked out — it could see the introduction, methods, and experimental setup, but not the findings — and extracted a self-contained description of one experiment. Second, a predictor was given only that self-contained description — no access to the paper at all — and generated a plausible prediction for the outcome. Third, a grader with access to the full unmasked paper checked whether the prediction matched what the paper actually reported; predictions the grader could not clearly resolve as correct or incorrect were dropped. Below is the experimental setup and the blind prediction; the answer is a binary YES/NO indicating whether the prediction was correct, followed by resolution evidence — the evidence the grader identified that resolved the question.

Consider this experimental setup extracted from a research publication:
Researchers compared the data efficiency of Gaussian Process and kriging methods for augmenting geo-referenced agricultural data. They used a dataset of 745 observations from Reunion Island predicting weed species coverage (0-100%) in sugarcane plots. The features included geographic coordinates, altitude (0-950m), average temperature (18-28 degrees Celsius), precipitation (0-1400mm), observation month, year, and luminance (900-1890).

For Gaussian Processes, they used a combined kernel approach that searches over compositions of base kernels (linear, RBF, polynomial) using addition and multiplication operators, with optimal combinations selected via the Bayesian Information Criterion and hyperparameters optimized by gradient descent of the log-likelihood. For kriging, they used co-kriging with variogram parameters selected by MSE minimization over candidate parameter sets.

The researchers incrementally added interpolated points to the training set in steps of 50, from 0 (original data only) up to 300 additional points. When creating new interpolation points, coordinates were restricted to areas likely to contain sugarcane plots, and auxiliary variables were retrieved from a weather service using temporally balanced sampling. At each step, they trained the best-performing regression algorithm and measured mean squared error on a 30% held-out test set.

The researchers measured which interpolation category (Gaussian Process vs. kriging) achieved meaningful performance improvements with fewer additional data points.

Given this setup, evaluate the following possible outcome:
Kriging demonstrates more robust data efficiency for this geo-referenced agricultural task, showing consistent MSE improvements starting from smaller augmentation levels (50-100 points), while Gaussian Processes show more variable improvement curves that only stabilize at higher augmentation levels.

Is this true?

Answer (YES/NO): NO